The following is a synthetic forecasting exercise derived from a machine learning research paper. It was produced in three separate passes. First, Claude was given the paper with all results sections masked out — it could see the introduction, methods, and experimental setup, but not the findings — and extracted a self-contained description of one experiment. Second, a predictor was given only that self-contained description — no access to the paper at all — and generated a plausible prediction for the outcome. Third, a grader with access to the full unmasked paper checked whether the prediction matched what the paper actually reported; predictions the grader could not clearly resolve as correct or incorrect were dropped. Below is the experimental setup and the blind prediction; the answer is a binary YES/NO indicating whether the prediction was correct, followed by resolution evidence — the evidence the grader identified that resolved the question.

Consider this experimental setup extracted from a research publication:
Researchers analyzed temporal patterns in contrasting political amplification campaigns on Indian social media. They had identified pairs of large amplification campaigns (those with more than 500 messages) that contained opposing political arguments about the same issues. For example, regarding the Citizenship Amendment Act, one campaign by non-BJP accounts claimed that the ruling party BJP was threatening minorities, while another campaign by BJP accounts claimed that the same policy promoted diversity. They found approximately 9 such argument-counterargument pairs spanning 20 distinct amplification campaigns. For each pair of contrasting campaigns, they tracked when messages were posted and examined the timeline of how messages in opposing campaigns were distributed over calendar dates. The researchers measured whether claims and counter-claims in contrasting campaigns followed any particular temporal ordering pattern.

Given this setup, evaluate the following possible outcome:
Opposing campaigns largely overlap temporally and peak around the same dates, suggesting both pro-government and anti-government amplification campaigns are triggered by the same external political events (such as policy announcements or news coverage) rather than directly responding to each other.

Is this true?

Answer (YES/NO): NO